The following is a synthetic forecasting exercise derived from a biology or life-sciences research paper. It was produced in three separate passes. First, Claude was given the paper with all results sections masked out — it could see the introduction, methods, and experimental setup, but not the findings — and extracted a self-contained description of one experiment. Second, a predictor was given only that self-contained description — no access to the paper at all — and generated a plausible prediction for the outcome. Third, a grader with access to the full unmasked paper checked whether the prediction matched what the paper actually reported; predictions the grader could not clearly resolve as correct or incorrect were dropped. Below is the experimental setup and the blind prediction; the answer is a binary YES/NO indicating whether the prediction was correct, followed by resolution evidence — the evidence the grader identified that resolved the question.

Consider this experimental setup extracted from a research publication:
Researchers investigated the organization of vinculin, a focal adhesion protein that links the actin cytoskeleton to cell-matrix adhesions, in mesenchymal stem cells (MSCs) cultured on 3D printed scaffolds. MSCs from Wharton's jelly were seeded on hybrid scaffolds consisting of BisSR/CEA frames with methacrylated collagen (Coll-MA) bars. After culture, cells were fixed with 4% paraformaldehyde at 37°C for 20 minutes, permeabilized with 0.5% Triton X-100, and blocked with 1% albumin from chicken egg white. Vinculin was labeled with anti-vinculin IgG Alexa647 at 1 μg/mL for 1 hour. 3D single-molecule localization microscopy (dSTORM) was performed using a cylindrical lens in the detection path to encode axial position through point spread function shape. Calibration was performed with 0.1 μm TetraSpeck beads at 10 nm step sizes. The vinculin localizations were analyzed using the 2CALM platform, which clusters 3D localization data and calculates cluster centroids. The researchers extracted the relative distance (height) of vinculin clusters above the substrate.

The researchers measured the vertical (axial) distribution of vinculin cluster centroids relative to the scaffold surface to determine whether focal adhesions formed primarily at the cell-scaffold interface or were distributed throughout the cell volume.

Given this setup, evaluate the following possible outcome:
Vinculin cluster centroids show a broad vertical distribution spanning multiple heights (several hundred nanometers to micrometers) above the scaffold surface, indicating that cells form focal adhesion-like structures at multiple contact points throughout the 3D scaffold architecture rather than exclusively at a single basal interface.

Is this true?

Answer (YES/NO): YES